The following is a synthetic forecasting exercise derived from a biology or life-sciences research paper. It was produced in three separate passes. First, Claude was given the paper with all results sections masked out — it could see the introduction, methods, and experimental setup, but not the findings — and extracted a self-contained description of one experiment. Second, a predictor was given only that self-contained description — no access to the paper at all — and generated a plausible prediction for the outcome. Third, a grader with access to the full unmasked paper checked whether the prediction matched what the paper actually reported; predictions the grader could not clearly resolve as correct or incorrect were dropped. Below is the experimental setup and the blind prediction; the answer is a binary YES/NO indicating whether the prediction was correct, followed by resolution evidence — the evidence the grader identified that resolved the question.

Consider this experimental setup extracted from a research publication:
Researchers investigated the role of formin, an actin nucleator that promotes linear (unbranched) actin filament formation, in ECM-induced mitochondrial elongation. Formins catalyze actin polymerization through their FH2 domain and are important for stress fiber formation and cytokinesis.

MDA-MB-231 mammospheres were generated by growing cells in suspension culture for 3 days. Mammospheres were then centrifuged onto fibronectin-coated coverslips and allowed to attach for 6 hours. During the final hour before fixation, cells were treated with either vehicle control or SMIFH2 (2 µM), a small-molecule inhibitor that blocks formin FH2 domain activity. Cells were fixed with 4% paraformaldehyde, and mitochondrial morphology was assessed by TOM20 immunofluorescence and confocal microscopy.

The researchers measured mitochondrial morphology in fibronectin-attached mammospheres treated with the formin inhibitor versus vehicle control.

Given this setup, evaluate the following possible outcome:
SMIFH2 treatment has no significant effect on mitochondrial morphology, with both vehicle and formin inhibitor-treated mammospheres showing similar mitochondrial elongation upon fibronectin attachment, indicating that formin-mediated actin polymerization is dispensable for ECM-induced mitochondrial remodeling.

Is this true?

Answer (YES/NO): NO